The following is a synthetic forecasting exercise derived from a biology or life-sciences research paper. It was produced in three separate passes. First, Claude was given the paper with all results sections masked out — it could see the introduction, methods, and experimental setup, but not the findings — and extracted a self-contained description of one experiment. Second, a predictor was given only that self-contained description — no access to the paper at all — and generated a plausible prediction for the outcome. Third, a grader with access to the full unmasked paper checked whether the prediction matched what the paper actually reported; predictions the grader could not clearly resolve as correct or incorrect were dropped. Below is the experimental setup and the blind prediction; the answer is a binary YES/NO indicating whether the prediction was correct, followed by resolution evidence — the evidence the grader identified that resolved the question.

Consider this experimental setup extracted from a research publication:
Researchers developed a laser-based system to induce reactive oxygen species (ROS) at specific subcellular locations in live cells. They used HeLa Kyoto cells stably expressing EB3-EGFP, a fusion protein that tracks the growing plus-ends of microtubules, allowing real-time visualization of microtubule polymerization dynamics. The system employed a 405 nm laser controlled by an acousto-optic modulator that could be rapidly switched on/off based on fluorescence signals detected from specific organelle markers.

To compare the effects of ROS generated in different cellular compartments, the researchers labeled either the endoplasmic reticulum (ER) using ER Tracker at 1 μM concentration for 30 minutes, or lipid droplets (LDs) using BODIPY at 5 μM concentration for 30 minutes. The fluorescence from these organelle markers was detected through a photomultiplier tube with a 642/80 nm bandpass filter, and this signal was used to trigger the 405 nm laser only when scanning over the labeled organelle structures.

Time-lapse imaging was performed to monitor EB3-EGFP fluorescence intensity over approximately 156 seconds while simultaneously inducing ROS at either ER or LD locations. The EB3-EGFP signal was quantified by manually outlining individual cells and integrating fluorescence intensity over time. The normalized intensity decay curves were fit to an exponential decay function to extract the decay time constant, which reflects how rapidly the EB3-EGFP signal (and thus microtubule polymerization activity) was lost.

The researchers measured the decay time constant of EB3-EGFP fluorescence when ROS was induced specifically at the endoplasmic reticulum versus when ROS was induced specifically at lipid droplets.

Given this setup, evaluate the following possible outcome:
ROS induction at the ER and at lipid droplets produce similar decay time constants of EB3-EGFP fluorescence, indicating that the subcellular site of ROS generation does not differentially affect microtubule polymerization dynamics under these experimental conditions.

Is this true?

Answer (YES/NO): NO